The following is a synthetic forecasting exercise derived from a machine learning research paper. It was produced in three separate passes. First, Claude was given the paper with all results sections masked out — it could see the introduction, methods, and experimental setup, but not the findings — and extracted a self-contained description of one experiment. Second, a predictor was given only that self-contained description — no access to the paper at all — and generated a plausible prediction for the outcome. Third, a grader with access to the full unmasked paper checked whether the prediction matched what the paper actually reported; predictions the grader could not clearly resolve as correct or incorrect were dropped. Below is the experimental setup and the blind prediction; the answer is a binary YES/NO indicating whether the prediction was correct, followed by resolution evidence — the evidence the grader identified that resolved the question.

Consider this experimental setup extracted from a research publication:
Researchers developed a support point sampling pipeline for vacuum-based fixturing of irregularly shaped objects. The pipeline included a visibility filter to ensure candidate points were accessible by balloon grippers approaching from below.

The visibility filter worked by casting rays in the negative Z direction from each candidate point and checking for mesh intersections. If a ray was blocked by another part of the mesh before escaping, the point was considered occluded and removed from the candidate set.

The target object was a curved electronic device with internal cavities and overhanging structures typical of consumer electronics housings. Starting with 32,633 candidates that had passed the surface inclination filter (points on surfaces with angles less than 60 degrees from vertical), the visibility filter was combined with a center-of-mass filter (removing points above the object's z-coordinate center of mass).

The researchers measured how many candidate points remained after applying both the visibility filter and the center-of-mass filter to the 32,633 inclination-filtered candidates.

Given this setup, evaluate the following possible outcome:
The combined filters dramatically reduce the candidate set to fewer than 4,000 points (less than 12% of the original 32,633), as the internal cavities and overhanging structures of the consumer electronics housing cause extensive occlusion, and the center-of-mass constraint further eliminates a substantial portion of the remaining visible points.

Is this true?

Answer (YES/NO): NO